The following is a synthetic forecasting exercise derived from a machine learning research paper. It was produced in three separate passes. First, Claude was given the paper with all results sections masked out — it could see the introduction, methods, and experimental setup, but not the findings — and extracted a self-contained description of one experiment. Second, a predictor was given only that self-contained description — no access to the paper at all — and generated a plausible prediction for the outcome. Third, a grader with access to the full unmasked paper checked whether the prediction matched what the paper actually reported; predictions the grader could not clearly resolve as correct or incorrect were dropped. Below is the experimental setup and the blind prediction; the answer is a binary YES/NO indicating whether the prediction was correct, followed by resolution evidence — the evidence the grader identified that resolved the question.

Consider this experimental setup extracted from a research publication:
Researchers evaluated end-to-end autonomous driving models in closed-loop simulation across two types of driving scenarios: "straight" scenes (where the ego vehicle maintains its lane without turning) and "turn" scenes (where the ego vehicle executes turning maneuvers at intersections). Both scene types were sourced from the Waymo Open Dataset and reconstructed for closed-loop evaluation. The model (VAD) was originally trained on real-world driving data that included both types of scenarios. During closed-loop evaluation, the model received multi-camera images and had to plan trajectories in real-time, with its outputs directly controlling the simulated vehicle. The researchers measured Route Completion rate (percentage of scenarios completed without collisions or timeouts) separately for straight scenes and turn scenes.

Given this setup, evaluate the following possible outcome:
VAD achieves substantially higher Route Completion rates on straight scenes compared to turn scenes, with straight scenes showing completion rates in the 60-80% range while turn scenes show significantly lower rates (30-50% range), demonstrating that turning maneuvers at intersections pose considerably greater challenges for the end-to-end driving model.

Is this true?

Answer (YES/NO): NO